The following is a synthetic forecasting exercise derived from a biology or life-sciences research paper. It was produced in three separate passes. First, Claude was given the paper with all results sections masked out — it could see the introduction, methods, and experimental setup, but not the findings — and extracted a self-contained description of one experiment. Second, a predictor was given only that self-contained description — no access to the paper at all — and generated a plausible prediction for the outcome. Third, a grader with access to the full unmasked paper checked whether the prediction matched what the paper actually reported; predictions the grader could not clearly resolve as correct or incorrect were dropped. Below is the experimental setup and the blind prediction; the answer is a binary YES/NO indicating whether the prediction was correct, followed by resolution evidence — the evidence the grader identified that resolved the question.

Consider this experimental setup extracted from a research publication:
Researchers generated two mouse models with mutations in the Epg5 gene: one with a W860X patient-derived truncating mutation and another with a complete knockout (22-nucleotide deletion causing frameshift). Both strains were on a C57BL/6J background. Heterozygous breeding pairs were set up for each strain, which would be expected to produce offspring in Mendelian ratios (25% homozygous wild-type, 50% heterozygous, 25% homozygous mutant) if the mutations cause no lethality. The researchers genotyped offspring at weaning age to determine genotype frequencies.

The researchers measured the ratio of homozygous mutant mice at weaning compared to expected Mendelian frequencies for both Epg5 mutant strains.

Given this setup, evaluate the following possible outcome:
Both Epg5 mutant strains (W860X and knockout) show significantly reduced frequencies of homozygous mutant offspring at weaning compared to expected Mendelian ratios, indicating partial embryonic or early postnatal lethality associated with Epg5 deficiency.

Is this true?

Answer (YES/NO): YES